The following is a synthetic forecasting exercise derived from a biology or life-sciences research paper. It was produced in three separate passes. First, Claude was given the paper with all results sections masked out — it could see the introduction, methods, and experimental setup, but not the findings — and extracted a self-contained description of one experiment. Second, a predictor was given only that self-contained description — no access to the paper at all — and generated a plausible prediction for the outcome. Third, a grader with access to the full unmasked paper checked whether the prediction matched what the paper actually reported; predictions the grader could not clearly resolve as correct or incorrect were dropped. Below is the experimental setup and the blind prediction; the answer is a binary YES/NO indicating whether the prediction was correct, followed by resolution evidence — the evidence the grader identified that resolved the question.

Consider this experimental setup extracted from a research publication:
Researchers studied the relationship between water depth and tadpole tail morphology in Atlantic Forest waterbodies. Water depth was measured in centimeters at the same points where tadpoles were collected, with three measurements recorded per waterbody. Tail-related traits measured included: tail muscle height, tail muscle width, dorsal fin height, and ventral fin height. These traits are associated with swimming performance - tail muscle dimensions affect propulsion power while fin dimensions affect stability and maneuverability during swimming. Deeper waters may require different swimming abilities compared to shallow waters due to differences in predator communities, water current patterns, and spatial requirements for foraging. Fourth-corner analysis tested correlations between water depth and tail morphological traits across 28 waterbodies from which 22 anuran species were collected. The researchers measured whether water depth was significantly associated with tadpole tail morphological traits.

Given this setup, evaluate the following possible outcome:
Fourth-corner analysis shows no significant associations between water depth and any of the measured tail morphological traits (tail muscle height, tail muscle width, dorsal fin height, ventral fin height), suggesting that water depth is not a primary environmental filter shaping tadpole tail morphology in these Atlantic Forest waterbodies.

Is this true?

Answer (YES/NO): NO